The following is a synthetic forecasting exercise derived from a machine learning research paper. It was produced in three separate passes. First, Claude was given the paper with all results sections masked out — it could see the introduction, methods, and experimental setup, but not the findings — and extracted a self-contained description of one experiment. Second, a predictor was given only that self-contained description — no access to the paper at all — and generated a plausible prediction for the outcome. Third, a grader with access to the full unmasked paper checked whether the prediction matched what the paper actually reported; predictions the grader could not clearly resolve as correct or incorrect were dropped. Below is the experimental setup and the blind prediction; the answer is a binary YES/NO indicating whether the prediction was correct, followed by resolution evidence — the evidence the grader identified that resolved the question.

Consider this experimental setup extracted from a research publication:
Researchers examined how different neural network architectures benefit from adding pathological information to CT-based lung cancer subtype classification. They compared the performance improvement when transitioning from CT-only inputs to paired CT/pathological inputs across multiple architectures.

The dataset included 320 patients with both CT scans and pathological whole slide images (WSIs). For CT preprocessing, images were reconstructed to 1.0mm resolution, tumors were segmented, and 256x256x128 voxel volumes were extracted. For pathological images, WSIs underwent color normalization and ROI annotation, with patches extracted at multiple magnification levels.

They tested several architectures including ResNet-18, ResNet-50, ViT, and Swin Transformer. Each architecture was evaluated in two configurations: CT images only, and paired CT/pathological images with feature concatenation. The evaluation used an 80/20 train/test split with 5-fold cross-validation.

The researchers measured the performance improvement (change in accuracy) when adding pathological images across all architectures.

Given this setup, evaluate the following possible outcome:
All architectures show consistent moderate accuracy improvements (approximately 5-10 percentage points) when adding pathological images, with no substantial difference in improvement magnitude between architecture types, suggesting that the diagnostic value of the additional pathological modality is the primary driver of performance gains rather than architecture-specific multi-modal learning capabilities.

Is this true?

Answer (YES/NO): NO